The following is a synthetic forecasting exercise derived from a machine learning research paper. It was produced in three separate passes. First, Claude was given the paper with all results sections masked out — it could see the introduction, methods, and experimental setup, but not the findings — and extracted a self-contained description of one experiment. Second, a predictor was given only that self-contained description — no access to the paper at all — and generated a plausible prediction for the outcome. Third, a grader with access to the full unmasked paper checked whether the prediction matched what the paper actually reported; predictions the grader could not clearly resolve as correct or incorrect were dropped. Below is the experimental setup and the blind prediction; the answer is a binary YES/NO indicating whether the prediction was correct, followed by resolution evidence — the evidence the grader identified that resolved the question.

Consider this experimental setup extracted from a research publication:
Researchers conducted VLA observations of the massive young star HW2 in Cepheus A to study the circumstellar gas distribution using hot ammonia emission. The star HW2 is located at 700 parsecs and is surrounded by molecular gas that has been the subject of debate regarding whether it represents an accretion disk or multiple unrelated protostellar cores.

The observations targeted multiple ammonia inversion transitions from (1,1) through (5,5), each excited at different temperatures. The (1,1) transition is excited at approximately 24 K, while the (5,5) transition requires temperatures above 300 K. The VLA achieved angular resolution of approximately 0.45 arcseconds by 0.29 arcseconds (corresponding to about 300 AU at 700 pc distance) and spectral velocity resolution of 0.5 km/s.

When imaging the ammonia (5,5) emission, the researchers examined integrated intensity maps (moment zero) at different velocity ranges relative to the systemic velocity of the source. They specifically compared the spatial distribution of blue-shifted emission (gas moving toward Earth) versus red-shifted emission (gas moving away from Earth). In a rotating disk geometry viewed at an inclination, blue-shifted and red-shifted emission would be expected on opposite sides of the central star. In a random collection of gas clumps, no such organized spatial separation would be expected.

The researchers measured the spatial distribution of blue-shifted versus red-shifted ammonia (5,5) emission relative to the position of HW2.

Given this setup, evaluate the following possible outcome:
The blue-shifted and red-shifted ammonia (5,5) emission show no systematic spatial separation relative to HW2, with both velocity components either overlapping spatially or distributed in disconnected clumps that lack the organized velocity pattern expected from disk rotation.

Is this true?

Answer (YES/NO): NO